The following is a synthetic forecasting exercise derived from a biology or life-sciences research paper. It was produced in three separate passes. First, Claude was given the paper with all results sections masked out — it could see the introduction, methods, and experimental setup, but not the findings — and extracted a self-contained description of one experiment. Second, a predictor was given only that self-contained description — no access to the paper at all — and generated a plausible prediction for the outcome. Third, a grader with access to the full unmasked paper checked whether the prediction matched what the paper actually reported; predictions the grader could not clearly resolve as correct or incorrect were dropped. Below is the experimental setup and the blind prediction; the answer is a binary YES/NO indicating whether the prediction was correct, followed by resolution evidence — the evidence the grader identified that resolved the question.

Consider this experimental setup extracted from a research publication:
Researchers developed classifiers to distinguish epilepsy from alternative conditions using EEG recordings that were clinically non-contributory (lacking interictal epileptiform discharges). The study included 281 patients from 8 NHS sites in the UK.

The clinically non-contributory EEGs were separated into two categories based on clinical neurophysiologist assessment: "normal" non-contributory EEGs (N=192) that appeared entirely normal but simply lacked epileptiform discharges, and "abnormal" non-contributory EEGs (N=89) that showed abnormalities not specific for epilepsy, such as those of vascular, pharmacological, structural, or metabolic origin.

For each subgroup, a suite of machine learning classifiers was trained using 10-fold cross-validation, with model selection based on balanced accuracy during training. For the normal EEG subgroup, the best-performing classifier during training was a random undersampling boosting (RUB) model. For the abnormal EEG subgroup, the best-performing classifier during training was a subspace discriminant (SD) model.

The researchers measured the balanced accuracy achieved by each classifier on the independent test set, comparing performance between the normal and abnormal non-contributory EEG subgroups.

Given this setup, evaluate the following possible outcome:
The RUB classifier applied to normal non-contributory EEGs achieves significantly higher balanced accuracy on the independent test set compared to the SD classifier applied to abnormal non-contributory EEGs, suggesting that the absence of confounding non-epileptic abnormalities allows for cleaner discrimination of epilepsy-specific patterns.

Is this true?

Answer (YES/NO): YES